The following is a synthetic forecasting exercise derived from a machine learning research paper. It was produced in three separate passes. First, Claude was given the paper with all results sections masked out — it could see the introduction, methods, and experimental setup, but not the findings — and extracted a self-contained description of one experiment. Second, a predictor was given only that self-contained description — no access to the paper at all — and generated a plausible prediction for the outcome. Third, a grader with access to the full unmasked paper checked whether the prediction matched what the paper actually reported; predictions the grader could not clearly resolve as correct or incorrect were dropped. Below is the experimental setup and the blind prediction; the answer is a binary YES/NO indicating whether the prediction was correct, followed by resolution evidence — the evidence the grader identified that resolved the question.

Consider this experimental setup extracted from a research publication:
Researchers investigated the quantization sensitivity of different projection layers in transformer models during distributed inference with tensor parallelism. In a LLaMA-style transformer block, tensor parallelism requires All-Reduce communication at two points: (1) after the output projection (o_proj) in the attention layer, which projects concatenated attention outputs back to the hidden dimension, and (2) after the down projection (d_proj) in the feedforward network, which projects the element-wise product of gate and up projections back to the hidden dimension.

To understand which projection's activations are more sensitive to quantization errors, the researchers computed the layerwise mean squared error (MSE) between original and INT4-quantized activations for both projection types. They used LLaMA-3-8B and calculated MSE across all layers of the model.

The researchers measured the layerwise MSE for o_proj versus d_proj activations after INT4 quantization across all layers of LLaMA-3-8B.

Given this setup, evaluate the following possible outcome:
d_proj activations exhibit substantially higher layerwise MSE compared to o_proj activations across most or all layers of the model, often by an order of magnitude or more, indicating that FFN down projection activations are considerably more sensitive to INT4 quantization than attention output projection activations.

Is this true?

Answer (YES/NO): YES